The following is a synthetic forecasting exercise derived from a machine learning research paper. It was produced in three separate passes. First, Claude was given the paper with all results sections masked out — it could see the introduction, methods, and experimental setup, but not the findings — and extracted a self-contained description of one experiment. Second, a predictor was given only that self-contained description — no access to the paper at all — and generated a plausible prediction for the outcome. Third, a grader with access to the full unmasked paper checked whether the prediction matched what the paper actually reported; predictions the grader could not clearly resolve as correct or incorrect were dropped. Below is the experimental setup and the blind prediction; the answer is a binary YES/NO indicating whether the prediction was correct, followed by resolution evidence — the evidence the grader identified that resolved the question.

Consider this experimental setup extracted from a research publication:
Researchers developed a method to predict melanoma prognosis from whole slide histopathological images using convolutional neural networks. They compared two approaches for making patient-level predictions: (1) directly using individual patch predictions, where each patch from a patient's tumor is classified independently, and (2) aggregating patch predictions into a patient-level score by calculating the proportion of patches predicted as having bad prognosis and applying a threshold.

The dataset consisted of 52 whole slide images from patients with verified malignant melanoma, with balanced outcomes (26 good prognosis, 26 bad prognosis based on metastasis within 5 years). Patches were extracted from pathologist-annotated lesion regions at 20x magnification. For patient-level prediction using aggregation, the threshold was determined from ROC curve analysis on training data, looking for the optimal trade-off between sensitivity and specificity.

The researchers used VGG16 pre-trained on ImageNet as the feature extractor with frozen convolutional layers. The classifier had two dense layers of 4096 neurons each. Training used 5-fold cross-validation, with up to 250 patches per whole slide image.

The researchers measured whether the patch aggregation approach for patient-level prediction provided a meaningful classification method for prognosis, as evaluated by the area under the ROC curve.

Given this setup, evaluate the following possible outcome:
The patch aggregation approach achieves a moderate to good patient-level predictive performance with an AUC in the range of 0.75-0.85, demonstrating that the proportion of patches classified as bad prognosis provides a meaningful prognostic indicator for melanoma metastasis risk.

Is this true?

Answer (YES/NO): YES